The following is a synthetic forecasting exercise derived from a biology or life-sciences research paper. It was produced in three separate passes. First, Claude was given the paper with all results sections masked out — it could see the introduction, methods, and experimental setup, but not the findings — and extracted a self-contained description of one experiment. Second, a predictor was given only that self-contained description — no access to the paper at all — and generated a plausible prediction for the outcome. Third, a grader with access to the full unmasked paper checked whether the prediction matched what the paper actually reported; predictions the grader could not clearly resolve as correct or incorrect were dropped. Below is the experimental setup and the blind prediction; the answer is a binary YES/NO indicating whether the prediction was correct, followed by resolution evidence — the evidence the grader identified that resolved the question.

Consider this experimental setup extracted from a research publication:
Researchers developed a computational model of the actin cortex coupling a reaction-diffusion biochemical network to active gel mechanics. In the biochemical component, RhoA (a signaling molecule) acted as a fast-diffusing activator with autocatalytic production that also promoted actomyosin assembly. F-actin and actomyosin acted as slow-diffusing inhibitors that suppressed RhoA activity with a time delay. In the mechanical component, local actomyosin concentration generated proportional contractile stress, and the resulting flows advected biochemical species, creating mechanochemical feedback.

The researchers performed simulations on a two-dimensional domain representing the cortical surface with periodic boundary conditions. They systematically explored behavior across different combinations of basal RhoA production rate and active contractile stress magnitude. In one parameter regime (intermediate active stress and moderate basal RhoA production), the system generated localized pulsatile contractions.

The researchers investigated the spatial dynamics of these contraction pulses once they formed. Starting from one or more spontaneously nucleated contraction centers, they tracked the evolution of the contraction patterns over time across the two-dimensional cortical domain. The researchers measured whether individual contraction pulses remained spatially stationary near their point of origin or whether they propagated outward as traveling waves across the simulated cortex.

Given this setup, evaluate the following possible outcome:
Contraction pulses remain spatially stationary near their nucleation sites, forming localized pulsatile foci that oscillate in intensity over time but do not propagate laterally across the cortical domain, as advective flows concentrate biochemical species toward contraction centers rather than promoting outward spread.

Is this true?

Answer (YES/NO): NO